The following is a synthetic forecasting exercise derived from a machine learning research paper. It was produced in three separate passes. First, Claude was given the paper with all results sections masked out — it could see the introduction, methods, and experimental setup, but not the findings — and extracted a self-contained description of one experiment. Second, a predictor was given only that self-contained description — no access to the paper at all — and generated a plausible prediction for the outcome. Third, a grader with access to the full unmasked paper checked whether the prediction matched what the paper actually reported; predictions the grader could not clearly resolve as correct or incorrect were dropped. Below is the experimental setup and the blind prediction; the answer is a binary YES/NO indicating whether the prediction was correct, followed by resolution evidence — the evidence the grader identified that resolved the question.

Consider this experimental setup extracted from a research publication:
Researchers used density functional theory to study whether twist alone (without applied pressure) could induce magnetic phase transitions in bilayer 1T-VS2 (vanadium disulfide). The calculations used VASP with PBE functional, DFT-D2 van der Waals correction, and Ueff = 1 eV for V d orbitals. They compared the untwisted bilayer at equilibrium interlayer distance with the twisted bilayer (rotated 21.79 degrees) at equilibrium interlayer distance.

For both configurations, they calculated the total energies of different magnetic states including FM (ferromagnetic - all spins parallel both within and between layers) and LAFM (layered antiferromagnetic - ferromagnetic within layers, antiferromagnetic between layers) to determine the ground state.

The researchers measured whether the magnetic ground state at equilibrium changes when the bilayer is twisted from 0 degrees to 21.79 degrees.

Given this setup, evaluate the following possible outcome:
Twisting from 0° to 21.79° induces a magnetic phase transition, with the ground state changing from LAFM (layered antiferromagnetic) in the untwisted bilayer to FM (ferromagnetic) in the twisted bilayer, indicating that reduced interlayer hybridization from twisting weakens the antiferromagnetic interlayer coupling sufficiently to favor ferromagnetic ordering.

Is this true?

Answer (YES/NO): NO